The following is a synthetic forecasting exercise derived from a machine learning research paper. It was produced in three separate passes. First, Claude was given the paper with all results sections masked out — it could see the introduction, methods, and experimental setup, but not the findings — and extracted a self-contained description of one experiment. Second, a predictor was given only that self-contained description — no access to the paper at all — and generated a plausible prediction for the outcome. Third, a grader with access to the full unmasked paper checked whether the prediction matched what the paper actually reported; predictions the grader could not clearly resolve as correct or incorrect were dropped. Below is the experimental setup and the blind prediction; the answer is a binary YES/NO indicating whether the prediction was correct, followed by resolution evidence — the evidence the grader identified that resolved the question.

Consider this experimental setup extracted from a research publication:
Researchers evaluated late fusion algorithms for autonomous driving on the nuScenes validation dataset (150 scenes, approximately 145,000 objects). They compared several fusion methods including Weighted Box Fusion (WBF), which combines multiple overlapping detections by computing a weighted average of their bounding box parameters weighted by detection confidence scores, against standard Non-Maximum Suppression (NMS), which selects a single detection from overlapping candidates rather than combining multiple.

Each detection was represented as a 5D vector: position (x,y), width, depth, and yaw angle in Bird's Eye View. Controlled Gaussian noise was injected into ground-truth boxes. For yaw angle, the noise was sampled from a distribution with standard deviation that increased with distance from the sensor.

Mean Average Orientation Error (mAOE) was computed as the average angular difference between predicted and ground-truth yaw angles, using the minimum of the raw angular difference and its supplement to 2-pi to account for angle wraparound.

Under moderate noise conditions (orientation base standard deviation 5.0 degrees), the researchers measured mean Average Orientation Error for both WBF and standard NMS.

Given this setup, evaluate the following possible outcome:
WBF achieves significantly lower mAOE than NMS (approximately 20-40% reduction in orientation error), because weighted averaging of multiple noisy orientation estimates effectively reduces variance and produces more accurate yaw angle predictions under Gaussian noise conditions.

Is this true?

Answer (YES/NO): NO